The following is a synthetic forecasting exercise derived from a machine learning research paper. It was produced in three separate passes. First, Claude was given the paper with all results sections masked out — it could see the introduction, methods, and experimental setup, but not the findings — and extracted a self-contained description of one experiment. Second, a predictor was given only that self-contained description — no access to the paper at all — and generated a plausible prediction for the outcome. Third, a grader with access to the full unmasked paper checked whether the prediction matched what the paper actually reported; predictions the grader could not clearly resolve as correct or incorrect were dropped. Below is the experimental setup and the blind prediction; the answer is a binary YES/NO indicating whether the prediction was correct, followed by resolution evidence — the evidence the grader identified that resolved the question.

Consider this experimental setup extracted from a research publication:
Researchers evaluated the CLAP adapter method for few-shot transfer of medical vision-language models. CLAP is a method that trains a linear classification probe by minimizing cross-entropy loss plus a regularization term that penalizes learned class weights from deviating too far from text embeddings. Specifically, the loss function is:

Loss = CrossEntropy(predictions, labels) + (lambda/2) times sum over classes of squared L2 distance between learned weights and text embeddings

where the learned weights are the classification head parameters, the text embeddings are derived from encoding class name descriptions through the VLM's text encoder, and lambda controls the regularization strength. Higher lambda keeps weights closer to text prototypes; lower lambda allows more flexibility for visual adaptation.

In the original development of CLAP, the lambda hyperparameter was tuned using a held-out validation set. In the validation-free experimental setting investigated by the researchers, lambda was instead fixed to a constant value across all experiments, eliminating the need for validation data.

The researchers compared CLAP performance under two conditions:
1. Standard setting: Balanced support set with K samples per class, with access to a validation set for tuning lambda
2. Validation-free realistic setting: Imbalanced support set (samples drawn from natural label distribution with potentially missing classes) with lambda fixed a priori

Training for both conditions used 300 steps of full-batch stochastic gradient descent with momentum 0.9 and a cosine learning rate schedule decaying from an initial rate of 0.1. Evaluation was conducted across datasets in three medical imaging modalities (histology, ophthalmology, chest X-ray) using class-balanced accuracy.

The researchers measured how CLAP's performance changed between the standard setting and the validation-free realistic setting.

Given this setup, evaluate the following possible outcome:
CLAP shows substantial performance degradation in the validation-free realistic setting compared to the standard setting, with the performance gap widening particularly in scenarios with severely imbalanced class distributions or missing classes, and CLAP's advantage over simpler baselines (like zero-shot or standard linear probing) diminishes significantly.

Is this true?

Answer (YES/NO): NO